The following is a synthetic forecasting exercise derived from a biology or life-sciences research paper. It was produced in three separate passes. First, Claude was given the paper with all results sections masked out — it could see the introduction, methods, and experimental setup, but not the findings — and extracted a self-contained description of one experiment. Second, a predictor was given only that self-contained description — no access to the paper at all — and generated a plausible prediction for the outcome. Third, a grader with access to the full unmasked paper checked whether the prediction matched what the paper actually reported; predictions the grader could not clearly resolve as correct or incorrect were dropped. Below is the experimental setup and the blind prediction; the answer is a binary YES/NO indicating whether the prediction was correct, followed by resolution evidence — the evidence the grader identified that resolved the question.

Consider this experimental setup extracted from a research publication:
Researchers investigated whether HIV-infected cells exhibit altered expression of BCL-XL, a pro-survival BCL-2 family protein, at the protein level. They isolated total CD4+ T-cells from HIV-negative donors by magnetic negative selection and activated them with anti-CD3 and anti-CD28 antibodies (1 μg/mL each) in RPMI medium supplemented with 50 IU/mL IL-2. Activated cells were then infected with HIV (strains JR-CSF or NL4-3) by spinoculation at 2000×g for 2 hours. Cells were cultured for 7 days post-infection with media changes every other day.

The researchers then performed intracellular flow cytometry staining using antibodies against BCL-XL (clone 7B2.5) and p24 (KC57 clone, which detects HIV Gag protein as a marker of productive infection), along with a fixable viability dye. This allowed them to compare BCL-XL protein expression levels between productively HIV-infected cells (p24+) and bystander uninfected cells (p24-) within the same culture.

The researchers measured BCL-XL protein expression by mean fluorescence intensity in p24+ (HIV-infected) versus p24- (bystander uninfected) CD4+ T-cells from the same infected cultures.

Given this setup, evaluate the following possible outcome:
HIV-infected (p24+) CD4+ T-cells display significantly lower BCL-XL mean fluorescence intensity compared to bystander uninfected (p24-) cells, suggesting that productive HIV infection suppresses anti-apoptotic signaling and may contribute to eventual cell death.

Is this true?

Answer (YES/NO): NO